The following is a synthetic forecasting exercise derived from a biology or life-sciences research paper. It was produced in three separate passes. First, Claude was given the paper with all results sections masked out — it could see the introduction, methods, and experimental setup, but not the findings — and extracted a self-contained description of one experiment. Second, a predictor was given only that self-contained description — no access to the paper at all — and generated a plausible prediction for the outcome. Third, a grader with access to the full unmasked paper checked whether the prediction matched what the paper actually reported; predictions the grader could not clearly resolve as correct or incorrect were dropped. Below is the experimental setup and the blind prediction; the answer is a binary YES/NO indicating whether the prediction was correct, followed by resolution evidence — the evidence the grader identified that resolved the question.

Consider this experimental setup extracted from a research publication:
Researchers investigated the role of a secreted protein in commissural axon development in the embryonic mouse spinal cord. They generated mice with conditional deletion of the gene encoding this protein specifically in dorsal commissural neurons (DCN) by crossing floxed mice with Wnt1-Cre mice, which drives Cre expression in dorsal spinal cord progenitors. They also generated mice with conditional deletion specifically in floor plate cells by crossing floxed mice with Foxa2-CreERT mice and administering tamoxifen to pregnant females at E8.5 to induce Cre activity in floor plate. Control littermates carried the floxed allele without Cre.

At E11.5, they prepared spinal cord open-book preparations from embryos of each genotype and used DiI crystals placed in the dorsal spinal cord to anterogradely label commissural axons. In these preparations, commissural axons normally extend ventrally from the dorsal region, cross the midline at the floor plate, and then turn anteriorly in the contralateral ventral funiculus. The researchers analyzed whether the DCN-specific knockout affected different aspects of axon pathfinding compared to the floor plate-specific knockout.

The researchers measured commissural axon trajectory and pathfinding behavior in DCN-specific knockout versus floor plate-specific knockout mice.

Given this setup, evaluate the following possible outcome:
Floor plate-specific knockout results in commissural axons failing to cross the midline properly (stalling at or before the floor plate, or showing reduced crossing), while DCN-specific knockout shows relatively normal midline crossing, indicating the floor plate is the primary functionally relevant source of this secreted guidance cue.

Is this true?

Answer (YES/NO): NO